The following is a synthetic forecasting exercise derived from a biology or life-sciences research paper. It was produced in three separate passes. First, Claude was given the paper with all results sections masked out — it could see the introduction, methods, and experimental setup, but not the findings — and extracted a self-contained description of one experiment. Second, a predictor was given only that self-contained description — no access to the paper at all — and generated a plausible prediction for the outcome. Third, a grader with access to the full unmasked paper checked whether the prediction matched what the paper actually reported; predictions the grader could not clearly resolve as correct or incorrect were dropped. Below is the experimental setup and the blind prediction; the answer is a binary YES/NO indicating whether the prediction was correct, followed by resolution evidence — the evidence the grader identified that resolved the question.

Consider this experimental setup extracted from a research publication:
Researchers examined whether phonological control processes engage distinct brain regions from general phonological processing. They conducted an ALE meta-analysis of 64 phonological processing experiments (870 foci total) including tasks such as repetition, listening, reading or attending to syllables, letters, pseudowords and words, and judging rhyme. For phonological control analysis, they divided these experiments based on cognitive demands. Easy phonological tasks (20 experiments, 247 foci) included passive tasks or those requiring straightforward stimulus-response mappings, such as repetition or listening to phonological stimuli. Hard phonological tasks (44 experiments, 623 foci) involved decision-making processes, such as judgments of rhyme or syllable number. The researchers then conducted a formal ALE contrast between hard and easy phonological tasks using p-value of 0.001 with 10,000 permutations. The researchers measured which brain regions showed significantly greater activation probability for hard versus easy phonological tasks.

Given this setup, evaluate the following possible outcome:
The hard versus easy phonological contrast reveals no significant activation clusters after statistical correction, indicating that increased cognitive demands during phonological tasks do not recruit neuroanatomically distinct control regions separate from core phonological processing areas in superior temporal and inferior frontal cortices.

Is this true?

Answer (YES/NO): NO